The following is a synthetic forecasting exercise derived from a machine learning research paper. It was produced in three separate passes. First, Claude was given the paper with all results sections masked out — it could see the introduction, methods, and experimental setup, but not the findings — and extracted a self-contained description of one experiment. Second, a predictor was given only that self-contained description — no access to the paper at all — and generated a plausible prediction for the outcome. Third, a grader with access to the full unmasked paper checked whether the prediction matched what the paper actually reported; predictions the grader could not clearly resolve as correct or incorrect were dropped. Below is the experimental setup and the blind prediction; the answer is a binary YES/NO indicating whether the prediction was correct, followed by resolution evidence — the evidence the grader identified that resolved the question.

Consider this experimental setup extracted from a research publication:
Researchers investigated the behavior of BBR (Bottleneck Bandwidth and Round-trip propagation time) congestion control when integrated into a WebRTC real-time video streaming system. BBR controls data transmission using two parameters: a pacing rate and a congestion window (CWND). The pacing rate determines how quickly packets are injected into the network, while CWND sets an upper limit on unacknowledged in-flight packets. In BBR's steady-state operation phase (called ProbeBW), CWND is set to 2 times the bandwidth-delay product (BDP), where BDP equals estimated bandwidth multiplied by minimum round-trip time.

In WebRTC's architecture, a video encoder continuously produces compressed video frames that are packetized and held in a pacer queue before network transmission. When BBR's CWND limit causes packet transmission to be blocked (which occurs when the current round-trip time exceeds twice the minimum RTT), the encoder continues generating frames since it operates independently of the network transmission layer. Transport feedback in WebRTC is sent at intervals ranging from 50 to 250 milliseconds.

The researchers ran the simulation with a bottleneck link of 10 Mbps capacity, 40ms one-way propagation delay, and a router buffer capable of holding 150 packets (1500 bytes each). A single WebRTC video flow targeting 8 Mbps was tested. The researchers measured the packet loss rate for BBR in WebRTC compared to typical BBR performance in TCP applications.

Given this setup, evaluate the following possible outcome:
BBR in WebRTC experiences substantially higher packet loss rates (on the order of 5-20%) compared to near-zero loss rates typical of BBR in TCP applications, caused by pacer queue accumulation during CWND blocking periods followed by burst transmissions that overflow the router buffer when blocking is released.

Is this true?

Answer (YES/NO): NO